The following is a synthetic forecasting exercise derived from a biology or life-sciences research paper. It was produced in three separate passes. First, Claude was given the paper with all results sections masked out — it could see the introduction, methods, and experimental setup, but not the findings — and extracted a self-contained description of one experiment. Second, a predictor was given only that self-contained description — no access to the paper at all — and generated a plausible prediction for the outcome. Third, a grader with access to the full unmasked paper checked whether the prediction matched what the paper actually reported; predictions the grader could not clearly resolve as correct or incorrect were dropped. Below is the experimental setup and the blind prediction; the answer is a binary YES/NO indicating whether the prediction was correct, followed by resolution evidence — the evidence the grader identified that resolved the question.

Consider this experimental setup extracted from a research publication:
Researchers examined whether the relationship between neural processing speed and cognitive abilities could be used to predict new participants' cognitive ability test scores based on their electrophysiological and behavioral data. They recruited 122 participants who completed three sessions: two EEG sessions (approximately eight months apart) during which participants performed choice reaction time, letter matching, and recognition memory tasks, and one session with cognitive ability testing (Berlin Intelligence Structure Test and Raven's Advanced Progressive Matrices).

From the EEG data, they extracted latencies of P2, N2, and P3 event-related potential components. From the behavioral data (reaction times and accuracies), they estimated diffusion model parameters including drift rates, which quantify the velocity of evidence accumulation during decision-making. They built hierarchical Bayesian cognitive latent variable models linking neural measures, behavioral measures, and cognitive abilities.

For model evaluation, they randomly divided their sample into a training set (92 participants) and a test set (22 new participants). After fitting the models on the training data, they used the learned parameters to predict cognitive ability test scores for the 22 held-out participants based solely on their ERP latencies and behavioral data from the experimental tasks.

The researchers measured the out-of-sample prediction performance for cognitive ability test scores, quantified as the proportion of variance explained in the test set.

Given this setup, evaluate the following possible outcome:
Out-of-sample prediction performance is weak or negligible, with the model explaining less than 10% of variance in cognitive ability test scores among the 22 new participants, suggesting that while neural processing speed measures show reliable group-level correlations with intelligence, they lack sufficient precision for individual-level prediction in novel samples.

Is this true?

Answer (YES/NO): NO